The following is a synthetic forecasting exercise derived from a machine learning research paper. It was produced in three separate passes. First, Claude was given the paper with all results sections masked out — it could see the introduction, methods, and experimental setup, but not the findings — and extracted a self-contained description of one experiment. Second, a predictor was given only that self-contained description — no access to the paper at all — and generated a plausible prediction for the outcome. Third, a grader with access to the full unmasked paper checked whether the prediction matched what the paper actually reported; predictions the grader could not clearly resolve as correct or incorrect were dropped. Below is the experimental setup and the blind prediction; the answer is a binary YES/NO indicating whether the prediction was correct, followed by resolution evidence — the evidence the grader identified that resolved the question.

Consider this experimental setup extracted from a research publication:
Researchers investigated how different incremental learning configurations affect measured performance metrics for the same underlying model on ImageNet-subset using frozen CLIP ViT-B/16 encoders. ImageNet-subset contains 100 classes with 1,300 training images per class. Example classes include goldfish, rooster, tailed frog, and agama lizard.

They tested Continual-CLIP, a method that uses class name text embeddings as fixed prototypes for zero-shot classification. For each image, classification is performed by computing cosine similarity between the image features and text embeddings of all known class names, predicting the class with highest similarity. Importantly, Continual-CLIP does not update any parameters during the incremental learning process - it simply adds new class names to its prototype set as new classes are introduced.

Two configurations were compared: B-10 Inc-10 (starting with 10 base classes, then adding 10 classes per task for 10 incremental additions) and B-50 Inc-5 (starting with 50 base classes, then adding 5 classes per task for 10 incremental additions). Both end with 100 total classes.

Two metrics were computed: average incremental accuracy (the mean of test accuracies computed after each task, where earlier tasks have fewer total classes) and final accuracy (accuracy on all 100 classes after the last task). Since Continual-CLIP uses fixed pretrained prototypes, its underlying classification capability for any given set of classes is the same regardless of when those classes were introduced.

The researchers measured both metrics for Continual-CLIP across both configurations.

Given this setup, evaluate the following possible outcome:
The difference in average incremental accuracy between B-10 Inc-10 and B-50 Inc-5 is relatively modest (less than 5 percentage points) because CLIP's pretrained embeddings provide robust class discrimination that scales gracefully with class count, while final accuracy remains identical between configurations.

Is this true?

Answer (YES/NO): YES